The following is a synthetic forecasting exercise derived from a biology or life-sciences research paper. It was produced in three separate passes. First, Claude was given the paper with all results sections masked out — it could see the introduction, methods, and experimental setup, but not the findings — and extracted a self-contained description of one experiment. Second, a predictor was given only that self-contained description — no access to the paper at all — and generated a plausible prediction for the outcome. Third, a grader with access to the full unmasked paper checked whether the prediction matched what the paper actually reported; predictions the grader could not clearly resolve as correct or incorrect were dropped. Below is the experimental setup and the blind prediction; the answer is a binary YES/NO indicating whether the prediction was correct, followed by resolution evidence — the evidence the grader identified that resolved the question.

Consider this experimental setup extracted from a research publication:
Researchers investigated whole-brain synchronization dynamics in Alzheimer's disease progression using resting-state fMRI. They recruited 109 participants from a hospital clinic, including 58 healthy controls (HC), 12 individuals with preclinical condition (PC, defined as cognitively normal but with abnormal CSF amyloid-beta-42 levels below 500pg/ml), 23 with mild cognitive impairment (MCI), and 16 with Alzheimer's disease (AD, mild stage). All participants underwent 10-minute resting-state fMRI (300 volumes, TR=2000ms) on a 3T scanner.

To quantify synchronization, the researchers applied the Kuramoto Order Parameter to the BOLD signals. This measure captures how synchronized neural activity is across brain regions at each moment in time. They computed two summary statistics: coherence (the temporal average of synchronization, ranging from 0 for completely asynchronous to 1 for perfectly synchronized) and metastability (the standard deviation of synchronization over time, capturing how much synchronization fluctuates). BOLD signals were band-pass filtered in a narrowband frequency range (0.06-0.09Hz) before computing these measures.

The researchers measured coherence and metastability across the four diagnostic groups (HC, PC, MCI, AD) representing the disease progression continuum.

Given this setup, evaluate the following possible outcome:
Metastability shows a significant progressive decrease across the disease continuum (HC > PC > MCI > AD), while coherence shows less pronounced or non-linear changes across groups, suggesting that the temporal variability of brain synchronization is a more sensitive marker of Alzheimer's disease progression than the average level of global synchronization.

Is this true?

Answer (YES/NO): NO